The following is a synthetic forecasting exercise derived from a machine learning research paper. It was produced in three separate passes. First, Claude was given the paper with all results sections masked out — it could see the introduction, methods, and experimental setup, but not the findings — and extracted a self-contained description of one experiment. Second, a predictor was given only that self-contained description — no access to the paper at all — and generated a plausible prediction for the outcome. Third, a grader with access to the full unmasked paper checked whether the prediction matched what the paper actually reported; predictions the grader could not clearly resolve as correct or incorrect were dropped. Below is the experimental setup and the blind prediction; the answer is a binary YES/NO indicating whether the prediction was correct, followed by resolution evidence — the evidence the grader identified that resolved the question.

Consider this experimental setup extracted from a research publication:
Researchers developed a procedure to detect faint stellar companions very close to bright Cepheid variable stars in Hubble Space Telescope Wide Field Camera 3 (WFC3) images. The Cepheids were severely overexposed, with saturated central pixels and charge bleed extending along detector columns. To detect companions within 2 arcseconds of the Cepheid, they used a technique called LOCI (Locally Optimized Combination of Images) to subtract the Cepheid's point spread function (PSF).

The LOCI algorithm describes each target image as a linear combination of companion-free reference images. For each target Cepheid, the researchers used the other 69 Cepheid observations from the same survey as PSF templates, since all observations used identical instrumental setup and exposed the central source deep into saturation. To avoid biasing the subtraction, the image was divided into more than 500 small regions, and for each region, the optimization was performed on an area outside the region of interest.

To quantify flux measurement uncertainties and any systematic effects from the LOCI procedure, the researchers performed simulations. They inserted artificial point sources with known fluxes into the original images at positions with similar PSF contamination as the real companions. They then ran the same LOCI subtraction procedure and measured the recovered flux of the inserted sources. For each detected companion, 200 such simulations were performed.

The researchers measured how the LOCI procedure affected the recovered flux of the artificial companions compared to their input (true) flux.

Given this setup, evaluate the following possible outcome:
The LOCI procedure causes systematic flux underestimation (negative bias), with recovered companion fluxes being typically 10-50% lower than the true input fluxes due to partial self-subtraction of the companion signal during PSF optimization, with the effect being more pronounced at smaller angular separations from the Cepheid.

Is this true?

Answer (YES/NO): NO